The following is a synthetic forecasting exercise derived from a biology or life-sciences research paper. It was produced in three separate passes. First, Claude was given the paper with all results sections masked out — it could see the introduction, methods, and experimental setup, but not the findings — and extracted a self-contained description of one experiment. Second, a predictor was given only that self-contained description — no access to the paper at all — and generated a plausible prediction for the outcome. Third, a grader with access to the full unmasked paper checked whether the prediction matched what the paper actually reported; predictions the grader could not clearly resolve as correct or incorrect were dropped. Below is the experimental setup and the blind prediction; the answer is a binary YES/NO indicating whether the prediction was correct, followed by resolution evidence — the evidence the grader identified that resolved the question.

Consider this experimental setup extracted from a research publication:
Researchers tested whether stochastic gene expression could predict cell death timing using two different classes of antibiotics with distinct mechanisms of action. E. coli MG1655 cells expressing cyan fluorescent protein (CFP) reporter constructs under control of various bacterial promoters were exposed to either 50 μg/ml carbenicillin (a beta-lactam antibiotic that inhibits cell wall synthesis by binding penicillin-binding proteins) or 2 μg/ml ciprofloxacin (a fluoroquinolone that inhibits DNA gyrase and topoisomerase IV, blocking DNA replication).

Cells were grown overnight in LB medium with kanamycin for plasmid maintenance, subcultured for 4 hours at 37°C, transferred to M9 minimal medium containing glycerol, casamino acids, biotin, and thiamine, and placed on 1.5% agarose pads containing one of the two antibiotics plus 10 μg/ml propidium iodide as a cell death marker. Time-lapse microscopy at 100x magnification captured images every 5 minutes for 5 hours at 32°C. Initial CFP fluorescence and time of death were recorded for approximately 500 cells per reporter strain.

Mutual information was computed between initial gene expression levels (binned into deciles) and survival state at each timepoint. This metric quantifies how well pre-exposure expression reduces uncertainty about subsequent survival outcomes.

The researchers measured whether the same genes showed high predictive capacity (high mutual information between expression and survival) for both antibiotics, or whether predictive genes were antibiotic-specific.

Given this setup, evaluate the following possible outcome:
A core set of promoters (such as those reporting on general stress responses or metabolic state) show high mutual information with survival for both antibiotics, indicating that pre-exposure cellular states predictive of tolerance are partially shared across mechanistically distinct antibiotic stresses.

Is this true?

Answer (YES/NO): NO